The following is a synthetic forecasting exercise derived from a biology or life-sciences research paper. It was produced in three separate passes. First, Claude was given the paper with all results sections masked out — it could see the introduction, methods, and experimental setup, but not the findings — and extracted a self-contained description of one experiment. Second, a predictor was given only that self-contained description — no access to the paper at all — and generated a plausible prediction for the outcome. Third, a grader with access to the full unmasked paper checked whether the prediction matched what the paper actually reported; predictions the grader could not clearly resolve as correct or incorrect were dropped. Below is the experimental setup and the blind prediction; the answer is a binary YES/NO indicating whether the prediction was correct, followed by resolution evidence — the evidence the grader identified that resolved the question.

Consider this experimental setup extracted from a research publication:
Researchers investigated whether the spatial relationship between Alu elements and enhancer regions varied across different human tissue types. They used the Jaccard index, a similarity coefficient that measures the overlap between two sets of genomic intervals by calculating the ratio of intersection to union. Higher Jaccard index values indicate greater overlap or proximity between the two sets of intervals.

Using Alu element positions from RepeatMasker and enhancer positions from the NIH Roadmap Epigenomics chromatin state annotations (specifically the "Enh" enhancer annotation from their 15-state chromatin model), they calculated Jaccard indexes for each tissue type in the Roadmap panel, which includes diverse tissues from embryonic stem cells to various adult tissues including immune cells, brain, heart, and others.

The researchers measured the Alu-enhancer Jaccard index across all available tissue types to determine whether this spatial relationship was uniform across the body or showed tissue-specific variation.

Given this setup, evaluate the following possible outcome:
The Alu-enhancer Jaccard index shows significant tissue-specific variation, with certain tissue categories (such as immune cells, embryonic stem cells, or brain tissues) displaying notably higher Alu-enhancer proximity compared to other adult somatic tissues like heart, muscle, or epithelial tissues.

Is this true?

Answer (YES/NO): NO